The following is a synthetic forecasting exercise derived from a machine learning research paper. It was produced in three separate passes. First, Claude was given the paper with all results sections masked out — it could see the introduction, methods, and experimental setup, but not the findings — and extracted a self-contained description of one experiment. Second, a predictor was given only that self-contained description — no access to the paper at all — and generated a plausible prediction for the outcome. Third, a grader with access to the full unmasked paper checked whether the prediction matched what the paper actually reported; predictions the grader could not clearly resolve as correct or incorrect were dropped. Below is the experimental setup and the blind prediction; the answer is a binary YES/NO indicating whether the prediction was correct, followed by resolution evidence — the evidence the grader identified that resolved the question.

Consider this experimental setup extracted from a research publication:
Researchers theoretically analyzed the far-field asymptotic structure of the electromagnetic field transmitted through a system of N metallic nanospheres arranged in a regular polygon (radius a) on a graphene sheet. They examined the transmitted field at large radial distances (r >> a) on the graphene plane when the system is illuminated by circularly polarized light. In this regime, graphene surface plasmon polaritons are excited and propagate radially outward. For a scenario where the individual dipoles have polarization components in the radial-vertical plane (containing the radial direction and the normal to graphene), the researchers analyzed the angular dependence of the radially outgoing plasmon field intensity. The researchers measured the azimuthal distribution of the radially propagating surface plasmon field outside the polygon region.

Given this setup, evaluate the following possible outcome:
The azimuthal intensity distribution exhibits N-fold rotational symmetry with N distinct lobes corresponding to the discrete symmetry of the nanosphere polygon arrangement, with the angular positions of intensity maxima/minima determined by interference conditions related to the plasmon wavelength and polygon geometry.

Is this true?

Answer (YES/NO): NO